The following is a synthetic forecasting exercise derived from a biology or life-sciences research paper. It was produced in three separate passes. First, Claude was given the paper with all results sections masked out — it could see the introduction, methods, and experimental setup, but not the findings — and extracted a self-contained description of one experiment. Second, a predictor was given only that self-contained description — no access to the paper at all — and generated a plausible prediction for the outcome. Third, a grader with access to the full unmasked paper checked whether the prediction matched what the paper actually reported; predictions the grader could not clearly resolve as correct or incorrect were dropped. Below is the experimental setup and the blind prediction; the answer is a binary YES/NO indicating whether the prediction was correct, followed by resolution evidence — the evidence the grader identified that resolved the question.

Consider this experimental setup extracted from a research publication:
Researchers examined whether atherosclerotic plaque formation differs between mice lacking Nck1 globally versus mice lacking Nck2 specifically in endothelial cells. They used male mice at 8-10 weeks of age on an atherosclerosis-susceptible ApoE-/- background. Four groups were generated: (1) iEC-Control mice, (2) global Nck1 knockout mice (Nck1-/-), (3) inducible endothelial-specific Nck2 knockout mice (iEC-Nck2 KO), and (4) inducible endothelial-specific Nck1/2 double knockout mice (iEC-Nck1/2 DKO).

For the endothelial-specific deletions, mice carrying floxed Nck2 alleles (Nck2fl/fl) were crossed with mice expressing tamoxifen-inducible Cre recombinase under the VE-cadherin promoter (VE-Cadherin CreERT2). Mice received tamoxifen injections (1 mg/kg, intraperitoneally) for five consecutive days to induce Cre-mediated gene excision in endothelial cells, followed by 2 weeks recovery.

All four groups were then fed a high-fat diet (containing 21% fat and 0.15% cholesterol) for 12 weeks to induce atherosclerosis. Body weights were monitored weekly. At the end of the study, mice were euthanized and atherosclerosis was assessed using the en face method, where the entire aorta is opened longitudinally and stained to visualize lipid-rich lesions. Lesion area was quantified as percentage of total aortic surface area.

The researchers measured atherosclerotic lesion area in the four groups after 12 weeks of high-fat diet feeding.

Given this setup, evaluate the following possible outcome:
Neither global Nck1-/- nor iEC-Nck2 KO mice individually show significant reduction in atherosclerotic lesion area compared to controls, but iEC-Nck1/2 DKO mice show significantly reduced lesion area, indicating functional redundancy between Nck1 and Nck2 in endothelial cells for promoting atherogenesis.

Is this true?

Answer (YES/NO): NO